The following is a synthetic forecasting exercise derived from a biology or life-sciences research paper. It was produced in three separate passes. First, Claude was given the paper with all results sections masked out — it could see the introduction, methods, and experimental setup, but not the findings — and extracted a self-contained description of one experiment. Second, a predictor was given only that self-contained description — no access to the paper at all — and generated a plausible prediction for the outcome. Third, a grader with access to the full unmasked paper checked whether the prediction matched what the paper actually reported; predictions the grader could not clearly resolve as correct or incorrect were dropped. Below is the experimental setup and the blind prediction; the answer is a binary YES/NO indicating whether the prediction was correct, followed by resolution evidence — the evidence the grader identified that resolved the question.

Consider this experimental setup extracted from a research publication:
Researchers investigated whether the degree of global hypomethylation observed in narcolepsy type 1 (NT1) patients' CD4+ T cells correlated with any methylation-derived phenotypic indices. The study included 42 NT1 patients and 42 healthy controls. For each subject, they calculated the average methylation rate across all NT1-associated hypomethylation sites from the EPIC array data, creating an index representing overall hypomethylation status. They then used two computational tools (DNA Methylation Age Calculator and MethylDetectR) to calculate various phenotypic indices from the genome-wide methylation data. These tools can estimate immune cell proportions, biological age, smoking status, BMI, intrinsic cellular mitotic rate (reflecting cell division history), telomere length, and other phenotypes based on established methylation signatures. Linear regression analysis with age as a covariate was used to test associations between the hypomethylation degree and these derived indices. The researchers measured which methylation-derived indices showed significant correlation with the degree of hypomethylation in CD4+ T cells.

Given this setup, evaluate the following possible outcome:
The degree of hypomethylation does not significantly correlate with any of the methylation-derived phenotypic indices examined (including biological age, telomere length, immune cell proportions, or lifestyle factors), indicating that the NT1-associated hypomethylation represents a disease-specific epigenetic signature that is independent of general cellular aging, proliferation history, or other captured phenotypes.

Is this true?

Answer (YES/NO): NO